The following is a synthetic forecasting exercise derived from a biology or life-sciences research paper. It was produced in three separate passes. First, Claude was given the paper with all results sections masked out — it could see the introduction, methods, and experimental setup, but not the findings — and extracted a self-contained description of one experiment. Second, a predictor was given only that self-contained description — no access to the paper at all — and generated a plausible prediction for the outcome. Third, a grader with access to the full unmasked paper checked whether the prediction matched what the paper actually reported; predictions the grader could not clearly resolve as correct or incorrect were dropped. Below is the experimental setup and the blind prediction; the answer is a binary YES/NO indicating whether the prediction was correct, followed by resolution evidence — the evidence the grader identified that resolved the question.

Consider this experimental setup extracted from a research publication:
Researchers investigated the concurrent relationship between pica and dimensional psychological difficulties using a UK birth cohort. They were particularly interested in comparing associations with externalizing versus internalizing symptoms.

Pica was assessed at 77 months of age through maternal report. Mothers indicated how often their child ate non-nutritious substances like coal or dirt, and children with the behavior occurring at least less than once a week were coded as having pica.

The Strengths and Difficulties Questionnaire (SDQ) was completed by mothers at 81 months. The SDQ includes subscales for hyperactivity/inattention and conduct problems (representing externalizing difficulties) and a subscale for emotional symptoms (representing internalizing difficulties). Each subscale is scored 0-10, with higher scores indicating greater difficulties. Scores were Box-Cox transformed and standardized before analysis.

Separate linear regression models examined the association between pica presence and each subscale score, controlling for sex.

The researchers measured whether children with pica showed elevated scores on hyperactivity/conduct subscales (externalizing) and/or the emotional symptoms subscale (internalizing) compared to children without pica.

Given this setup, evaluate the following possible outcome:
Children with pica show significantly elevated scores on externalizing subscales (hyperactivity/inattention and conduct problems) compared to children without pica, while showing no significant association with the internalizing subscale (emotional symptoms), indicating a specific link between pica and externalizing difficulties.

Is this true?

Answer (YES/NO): NO